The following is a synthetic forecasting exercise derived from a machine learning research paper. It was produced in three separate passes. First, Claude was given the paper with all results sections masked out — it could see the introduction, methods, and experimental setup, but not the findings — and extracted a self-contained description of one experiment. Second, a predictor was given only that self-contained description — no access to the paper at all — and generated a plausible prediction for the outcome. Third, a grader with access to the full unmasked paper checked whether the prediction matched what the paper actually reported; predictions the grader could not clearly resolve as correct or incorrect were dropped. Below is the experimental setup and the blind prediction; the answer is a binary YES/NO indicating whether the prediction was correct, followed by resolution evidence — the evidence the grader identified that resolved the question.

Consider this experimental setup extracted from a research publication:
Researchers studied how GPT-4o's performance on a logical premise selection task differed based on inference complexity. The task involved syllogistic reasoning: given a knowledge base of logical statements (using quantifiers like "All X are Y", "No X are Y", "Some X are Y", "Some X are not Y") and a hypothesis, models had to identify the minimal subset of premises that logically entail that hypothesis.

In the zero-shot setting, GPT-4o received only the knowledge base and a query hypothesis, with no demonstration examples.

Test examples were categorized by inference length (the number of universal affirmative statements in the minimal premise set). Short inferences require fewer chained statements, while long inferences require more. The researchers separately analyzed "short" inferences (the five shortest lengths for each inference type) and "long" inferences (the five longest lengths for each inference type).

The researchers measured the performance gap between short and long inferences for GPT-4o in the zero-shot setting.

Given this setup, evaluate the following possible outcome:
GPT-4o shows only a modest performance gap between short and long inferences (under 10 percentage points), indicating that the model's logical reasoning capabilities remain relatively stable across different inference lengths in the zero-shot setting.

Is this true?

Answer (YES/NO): NO